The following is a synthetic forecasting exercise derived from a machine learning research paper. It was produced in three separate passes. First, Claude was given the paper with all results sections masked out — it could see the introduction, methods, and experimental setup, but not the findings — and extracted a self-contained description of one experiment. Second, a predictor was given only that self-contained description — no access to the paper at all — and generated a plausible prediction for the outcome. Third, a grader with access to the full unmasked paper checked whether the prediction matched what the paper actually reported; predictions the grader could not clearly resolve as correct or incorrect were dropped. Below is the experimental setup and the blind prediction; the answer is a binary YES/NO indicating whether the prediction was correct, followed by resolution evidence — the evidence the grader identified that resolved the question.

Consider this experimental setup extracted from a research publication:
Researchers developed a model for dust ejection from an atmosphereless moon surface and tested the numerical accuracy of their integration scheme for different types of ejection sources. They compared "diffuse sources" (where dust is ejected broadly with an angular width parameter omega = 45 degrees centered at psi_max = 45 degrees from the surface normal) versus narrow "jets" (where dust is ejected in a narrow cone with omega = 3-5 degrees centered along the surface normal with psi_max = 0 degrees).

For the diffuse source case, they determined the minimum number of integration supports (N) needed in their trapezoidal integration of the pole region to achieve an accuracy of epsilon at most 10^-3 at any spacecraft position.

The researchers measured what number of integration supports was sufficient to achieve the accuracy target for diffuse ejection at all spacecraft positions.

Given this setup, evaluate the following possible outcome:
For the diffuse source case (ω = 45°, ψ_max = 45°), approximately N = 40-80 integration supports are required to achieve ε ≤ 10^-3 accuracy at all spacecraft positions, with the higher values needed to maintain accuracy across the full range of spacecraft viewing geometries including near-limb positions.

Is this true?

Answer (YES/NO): NO